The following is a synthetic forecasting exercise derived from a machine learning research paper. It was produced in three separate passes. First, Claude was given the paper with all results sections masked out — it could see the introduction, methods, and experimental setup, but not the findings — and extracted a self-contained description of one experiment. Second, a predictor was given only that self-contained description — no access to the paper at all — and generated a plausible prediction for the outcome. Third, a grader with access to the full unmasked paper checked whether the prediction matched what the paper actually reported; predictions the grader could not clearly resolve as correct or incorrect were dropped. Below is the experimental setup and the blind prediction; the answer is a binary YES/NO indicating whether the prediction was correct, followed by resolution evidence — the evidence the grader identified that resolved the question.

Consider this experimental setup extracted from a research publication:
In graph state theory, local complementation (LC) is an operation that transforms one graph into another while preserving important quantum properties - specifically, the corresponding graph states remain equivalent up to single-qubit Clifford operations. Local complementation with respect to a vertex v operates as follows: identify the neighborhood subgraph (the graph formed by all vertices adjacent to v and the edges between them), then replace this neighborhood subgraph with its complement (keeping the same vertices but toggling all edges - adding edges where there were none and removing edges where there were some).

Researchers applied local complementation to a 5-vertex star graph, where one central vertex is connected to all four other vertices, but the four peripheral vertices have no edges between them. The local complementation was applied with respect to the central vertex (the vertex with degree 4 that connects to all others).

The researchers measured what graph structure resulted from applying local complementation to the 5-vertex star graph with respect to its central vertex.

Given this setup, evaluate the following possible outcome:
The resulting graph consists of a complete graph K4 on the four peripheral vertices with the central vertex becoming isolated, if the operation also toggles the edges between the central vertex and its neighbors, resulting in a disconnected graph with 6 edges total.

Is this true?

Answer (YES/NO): NO